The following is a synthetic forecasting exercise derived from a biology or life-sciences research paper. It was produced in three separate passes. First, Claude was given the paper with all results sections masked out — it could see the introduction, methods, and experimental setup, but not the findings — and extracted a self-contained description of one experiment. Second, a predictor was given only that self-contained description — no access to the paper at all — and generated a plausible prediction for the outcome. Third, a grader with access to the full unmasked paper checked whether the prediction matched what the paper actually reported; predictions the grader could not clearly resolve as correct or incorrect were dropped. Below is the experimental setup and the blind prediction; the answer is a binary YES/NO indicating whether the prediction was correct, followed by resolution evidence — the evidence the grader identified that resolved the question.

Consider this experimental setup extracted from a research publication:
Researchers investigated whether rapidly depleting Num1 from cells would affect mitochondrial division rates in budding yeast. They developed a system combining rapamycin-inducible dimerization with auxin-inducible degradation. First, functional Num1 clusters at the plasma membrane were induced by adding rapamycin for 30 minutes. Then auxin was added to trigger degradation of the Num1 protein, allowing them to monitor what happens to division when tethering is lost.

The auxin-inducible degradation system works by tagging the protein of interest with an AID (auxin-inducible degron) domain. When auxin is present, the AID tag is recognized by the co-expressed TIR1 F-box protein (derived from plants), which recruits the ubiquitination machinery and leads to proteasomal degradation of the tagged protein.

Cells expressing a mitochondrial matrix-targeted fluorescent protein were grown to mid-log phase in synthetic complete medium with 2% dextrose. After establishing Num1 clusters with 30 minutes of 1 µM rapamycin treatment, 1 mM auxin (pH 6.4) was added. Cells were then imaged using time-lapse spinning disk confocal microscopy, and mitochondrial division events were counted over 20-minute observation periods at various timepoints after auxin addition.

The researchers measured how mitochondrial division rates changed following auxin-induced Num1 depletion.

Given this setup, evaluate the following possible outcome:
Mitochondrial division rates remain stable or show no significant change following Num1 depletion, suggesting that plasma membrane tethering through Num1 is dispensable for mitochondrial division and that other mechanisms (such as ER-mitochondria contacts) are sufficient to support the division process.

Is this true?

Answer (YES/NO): NO